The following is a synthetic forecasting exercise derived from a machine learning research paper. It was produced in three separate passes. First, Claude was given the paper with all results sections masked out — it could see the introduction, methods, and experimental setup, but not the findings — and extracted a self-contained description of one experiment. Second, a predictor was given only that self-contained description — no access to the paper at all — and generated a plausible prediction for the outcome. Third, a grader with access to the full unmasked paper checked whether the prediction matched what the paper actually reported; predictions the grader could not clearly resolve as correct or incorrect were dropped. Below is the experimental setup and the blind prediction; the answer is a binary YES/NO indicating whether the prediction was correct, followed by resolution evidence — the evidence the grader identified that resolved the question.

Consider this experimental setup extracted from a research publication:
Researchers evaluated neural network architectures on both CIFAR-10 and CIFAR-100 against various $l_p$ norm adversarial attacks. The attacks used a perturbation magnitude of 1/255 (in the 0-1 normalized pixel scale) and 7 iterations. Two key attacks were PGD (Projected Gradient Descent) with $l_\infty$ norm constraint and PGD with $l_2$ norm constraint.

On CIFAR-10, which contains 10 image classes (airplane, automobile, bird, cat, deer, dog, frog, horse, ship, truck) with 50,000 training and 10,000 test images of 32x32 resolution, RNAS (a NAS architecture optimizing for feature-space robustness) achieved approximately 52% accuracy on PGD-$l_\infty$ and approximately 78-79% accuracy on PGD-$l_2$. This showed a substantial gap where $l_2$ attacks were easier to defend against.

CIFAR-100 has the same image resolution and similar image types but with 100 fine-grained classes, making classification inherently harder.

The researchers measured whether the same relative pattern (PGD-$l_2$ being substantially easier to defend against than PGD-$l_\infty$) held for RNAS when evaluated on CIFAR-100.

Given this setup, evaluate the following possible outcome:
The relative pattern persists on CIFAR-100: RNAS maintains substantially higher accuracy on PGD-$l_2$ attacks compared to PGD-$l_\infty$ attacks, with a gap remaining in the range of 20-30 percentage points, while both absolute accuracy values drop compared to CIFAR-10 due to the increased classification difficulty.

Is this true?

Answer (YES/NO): YES